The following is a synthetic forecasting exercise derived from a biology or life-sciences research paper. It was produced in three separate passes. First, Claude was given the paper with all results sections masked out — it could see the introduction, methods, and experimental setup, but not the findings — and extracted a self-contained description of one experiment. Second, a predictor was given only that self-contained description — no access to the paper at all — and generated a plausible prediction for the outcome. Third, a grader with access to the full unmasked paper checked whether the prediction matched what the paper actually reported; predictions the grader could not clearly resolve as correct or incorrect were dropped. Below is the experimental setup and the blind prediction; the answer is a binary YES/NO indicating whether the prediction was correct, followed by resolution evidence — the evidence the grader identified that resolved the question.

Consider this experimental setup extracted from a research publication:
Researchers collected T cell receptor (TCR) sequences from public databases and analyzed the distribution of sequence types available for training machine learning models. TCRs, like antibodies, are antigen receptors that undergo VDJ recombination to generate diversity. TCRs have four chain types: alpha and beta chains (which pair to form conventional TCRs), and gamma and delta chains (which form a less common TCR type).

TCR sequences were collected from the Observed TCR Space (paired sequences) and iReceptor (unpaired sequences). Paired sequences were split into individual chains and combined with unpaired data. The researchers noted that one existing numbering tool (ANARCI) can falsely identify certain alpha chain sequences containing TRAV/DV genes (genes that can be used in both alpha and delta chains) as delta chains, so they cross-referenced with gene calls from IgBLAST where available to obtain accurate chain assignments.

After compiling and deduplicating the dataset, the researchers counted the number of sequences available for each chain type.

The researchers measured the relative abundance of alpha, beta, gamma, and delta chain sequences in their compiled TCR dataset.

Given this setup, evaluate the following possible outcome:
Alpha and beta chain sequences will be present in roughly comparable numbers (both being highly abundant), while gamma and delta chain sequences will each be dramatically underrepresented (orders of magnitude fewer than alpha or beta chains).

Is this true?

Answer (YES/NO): YES